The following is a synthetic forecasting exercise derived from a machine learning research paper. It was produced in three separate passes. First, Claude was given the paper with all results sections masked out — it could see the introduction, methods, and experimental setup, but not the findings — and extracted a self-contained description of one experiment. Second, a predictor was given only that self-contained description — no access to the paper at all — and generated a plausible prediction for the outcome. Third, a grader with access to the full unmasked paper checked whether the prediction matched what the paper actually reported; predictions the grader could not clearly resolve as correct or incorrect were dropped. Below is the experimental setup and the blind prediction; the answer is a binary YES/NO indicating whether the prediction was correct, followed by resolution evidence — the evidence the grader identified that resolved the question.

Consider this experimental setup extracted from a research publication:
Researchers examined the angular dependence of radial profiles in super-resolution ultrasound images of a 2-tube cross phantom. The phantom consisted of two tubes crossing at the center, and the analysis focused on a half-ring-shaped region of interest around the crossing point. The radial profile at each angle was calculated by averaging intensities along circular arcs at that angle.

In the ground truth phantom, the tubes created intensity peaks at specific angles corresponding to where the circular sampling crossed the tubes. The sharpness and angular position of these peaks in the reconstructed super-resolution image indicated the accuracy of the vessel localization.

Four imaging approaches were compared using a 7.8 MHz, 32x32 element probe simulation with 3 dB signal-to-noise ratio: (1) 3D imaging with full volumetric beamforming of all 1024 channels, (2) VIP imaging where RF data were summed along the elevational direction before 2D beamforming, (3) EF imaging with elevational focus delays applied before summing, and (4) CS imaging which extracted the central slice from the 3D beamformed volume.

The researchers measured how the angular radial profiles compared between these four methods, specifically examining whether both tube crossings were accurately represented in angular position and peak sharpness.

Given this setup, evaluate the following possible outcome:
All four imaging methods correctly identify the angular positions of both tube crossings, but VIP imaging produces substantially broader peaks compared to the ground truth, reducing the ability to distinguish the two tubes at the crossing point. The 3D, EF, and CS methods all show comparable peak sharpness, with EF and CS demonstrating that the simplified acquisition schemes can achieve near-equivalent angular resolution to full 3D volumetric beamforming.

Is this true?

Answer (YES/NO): NO